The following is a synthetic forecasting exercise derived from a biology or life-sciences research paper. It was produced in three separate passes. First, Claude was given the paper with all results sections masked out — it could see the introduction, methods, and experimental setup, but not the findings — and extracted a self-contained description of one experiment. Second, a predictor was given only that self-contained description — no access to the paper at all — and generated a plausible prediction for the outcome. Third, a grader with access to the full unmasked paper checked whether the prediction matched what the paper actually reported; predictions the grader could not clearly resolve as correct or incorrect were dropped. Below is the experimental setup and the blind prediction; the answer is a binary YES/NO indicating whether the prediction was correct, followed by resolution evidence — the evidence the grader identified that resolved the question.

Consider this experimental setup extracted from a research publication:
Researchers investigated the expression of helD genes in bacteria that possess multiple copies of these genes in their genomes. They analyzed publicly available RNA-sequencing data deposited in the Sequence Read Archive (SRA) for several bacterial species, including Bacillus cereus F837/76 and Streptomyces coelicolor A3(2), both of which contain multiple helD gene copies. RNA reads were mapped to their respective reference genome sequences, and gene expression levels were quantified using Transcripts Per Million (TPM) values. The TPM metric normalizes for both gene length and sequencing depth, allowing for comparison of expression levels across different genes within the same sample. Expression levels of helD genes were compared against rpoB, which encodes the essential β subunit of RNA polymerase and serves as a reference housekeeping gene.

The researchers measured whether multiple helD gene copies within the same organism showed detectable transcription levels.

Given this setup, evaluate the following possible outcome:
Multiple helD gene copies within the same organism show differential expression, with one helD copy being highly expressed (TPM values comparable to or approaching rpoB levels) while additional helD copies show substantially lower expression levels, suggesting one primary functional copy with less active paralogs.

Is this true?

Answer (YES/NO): NO